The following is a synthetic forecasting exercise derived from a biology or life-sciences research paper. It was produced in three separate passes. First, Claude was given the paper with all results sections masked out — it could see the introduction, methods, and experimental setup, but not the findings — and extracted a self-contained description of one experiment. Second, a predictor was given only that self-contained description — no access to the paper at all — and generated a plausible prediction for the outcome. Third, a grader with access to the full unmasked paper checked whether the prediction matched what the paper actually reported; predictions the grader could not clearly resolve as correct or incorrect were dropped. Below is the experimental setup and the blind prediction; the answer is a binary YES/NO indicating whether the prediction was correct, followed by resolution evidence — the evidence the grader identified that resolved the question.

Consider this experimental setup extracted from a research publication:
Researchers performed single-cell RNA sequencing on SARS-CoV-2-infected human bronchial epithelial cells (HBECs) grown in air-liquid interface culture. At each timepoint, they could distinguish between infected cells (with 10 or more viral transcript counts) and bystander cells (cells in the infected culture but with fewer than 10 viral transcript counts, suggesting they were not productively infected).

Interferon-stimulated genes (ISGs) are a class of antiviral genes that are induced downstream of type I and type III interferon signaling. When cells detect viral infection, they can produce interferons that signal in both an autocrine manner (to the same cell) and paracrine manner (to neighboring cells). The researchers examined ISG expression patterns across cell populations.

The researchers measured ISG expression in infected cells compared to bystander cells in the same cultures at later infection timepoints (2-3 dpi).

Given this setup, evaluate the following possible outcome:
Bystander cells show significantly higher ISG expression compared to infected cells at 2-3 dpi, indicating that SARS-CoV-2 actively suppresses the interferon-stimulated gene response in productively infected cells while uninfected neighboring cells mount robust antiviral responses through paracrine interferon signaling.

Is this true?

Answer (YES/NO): NO